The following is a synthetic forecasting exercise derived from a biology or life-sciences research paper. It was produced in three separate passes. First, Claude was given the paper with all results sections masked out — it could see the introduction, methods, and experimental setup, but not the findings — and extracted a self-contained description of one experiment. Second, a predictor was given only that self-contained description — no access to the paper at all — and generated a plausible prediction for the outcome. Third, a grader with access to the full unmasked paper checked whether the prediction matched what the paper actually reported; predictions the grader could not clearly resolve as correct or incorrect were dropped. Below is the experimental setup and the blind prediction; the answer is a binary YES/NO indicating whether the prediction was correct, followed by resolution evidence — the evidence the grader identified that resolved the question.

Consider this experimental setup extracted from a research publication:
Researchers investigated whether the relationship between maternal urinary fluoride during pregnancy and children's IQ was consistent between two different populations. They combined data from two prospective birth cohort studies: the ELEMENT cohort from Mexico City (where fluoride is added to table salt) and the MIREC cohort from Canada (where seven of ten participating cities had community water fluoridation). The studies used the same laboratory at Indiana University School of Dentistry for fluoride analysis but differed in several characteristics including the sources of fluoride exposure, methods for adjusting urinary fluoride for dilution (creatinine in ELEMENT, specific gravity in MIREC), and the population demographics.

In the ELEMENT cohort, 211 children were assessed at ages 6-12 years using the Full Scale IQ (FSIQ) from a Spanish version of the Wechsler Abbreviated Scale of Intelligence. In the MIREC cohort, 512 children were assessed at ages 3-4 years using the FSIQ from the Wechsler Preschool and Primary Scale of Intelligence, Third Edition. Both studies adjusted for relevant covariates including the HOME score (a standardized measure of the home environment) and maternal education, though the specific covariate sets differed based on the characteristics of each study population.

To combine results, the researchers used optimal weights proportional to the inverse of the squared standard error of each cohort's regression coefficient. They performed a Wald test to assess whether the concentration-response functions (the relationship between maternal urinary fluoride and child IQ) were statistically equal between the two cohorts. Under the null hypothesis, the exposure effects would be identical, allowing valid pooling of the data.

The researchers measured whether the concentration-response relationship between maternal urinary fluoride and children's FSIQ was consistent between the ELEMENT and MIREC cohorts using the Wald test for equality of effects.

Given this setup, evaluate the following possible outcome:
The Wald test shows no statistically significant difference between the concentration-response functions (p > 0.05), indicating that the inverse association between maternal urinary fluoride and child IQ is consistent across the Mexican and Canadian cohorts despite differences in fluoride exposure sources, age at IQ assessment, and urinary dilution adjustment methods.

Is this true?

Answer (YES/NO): YES